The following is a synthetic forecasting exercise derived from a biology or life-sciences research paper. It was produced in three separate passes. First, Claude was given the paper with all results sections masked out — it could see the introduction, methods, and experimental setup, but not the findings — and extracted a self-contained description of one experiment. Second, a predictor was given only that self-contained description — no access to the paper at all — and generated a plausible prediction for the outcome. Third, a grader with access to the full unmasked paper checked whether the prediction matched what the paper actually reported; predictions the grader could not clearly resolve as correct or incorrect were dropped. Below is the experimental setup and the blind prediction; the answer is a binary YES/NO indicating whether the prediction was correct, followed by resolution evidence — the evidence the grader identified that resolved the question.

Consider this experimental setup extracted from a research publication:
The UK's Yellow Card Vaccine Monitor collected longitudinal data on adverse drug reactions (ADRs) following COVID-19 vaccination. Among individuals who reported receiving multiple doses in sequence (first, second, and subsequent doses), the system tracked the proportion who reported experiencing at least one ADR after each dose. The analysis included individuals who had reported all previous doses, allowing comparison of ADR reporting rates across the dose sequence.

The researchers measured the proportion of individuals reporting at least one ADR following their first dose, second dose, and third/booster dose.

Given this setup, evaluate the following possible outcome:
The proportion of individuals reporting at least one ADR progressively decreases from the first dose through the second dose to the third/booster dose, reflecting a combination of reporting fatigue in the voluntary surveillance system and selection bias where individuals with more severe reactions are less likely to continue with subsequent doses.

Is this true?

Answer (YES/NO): YES